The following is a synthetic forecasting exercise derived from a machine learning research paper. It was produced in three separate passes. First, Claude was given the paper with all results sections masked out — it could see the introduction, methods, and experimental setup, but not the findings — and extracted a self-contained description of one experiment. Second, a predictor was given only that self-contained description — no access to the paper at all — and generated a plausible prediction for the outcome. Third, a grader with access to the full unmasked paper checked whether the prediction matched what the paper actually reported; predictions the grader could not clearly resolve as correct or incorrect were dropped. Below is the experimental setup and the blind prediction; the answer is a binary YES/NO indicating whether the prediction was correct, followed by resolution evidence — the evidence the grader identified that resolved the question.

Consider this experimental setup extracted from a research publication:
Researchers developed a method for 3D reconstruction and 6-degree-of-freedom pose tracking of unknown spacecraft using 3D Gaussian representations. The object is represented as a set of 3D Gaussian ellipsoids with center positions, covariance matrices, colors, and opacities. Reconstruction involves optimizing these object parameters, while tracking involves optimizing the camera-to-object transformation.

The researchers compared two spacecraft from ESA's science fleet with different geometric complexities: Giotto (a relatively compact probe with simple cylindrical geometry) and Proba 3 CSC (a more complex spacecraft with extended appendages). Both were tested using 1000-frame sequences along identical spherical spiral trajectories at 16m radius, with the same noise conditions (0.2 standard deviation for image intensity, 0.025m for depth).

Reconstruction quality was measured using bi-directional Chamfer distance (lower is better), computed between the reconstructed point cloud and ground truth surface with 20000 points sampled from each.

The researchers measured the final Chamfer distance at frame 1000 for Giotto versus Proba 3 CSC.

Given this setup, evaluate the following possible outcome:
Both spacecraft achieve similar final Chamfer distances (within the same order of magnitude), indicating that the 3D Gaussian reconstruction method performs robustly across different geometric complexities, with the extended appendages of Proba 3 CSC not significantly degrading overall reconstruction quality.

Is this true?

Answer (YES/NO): NO